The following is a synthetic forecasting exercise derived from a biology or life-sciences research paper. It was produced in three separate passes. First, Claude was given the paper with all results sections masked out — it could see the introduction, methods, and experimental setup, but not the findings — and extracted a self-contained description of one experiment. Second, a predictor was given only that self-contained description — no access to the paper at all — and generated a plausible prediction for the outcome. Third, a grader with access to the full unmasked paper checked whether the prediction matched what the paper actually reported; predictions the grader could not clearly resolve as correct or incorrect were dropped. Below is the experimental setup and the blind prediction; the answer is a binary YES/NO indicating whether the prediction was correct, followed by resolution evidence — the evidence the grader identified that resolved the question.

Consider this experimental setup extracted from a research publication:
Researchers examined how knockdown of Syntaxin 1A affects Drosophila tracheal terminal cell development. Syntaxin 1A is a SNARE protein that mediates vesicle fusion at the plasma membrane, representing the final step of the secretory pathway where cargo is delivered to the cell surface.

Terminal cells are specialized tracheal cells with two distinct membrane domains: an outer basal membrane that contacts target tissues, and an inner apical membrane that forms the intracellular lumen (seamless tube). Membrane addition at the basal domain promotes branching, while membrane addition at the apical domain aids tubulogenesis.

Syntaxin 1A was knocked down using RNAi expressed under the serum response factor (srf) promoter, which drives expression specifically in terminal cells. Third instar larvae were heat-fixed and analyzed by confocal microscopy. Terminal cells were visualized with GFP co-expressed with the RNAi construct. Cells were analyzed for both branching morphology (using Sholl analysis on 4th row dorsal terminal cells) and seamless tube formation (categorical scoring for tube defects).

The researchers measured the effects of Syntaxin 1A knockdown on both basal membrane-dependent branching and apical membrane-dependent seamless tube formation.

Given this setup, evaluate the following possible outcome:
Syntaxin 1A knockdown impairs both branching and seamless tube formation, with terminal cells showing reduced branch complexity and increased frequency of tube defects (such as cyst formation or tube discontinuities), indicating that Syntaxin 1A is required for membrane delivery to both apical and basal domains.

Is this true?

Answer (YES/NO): YES